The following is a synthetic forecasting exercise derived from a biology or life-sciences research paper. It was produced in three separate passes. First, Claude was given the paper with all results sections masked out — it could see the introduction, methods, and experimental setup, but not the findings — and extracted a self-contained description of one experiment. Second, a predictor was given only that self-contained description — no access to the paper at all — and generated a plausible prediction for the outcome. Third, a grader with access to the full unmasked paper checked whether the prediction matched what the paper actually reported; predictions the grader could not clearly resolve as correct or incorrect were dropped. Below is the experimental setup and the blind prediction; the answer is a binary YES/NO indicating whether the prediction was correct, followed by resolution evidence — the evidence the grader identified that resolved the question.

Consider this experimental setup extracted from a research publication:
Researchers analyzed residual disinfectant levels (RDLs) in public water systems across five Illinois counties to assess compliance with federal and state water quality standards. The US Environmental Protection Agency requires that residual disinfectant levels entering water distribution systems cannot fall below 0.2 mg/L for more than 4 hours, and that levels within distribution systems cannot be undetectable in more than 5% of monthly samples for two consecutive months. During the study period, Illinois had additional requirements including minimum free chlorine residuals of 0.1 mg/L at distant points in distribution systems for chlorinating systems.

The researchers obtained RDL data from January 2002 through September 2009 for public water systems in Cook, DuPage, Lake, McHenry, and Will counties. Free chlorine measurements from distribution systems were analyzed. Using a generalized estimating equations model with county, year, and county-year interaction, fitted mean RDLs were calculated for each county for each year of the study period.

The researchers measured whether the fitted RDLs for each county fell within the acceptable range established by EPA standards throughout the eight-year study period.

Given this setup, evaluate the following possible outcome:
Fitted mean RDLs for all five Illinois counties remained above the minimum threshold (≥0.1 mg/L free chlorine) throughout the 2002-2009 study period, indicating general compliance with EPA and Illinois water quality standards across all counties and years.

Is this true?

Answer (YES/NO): YES